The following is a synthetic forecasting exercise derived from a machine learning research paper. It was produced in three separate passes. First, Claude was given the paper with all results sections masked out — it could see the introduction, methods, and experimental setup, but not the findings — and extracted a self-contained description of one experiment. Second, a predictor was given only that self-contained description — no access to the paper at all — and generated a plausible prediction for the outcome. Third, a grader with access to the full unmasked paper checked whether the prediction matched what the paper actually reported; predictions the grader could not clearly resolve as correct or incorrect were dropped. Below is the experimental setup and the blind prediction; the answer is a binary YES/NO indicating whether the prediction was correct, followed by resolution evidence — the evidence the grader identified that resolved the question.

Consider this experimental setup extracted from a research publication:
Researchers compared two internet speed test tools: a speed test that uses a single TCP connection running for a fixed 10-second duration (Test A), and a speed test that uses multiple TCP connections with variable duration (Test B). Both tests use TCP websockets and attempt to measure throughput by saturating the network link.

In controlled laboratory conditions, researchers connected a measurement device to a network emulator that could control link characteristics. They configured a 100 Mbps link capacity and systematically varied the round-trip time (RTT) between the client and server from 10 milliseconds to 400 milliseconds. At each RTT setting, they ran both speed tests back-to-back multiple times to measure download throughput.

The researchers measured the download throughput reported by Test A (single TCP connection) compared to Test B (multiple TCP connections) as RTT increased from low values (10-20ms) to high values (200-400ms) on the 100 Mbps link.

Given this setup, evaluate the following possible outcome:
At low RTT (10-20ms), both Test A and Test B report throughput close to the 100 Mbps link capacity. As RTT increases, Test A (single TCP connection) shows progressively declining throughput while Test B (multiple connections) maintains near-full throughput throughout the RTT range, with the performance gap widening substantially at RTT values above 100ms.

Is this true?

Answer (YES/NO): YES